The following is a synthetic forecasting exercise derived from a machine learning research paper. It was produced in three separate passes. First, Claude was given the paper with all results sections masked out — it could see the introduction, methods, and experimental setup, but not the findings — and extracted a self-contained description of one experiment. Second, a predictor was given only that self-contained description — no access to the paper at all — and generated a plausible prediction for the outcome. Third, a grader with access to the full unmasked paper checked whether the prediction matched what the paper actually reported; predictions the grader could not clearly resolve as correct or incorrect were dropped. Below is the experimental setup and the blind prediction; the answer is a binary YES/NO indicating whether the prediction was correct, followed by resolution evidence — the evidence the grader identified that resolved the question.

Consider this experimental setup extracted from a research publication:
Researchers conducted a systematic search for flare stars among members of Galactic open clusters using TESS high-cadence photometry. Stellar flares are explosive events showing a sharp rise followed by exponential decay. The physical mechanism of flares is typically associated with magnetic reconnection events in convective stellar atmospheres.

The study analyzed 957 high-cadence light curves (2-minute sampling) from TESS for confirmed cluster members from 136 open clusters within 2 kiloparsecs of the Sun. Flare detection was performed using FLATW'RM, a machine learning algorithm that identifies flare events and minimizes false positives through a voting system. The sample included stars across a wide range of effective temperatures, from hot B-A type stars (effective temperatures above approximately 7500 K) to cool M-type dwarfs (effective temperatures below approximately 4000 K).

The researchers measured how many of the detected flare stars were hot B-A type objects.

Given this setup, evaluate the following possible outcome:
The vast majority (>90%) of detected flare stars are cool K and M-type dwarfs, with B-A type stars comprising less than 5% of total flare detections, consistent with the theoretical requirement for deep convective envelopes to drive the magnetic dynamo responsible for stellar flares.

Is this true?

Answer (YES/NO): NO